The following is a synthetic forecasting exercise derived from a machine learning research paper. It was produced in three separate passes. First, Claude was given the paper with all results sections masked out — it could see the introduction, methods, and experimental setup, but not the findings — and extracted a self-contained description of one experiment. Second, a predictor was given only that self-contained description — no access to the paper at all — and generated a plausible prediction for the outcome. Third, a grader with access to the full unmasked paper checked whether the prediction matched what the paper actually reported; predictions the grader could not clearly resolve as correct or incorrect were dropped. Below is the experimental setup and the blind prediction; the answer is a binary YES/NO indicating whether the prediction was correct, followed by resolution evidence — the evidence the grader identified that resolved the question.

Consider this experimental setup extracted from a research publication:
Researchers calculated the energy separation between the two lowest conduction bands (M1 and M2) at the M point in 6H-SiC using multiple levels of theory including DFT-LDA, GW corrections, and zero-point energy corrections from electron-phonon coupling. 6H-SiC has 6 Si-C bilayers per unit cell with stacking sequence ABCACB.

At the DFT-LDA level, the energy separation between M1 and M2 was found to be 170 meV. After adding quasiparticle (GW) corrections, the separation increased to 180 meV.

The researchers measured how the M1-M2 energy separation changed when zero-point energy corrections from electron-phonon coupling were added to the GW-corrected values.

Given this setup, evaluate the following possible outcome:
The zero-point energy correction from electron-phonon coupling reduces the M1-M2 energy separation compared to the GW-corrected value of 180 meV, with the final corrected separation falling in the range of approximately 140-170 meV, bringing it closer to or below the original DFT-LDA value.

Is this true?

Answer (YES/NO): NO